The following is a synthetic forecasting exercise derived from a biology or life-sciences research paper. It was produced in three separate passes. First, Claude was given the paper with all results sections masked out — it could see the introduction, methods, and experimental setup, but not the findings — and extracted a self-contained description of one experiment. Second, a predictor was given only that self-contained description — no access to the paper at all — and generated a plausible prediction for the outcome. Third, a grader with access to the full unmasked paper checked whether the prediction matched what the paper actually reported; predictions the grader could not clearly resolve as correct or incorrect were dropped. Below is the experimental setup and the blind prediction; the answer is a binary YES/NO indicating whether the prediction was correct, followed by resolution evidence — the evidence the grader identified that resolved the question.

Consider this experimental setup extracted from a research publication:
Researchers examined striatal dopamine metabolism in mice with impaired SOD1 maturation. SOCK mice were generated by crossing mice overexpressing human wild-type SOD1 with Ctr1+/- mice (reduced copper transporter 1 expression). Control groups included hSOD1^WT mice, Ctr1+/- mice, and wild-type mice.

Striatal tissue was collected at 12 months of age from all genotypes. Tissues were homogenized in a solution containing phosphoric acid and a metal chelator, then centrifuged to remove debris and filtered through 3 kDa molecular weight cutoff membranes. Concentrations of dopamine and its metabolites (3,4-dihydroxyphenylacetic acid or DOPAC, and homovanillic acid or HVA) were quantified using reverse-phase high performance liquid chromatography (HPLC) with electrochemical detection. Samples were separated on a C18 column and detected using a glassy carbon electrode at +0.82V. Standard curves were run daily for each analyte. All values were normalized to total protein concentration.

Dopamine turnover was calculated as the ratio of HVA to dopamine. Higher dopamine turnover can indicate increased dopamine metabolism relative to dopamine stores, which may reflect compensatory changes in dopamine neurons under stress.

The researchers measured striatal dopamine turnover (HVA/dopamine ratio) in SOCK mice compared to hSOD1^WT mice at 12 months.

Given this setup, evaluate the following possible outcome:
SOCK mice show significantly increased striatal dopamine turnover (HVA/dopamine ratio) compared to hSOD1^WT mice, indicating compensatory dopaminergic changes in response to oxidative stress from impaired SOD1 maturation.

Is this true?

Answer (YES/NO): YES